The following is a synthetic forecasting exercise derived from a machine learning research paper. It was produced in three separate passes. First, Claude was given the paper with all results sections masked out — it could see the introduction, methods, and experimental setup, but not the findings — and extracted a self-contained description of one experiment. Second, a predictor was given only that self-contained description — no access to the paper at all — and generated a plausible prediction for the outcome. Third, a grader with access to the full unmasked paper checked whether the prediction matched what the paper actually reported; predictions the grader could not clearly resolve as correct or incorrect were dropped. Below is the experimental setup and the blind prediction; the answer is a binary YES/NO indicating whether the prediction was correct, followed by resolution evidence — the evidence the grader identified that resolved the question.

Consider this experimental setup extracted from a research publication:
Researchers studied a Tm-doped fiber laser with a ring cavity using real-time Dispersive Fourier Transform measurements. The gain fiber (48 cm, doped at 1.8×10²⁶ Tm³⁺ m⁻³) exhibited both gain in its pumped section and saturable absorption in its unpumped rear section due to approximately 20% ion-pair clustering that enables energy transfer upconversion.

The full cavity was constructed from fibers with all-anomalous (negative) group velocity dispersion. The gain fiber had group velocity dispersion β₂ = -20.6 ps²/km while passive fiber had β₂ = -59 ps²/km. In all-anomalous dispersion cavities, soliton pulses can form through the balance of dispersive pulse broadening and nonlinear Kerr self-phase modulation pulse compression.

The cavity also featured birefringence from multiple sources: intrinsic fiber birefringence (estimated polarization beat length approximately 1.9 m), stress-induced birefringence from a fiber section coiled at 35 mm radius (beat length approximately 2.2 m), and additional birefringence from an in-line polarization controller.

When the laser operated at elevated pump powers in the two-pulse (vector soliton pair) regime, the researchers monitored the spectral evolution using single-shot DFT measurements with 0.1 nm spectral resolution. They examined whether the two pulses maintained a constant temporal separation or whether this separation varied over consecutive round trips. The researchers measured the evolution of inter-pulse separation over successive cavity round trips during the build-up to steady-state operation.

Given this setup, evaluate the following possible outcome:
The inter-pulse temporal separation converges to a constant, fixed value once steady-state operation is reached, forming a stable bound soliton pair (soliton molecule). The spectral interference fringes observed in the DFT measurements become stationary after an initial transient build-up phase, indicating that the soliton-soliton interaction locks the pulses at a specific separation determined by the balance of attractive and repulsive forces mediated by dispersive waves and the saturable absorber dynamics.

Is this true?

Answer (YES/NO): NO